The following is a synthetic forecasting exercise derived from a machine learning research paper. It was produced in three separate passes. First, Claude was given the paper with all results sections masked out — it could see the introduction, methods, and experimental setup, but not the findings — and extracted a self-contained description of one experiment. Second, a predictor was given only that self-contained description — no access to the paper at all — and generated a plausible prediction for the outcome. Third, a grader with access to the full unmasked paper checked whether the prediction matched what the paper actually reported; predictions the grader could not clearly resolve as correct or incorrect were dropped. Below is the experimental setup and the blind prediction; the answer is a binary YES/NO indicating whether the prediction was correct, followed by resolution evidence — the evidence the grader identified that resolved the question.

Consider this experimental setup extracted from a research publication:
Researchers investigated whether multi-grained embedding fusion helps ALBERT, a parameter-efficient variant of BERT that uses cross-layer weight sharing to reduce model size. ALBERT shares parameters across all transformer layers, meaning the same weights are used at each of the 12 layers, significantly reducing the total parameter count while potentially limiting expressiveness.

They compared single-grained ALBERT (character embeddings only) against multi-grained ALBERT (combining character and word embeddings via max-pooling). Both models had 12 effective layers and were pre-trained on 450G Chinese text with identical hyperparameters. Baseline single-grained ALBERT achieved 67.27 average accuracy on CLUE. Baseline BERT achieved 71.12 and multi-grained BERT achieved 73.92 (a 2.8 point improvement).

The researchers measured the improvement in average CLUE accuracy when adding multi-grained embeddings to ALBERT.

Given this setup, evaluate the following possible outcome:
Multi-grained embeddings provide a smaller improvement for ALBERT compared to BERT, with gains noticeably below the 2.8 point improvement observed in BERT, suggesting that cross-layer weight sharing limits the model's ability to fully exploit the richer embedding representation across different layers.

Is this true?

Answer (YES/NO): YES